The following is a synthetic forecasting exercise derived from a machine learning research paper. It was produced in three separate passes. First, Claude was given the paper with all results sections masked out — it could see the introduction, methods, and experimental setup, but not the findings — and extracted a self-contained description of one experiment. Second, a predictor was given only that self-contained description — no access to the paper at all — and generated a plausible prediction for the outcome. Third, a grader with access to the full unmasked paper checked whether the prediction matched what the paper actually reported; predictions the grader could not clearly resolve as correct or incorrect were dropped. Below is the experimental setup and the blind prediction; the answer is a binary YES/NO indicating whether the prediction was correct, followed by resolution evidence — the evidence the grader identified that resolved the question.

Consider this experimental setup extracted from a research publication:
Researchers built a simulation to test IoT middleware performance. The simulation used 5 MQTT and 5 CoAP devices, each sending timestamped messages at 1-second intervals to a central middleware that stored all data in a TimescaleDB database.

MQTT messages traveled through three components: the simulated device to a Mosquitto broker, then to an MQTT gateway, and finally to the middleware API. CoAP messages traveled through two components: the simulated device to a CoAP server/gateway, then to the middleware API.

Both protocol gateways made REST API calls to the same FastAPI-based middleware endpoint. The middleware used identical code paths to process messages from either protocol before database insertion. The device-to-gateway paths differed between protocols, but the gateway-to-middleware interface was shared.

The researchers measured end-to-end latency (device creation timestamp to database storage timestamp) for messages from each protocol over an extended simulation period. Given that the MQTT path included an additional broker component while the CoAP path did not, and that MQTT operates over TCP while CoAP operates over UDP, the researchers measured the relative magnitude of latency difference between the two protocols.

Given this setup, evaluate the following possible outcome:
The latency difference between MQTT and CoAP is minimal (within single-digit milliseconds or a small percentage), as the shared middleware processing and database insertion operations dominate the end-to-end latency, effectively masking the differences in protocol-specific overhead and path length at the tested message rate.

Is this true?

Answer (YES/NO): NO